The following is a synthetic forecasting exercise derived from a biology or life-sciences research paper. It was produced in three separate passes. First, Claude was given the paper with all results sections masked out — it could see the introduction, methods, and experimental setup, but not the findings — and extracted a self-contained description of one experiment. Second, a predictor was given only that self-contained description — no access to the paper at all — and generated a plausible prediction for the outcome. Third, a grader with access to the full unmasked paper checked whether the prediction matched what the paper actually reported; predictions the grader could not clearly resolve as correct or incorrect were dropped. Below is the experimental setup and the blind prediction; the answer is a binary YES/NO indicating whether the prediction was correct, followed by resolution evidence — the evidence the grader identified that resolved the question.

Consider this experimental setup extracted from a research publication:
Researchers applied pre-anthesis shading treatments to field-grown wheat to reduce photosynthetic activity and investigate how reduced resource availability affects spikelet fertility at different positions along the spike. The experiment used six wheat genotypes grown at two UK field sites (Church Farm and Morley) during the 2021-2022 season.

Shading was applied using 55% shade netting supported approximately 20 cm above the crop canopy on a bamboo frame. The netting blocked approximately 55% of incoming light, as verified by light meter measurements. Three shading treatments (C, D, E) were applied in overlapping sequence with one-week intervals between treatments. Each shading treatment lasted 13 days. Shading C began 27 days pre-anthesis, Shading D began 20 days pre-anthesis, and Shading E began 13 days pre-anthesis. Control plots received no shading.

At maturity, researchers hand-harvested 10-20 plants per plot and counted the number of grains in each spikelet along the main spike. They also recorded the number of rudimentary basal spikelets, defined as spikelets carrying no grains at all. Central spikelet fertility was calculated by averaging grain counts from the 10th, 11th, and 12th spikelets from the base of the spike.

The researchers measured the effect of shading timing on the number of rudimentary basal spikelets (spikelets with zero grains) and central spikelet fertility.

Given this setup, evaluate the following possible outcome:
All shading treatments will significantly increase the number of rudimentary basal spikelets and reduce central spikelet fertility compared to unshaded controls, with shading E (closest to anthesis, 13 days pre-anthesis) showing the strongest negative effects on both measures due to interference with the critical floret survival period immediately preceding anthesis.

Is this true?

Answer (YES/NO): NO